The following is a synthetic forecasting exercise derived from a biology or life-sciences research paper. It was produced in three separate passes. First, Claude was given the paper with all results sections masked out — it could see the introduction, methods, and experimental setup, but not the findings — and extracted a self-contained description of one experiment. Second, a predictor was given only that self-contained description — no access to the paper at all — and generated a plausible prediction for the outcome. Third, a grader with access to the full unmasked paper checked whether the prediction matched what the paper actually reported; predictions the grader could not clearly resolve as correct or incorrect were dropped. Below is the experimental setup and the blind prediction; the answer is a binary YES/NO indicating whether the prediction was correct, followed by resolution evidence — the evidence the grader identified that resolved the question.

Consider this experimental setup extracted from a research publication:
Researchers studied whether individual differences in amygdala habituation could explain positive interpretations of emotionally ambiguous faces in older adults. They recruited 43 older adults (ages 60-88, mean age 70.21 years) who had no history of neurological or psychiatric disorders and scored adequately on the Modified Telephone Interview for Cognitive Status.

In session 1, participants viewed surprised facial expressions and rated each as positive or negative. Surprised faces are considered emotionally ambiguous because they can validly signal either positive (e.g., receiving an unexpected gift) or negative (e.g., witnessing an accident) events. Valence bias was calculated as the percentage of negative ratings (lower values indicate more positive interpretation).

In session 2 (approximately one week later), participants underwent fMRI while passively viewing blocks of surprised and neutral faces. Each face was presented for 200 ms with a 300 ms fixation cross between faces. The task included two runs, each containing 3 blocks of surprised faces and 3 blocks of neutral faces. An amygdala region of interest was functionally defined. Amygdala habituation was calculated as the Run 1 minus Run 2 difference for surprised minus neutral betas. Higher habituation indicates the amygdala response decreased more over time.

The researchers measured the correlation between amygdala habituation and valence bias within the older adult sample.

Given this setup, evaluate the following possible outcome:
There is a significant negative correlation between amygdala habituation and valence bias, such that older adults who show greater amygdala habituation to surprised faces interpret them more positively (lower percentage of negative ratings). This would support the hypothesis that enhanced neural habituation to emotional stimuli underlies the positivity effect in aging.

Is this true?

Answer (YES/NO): YES